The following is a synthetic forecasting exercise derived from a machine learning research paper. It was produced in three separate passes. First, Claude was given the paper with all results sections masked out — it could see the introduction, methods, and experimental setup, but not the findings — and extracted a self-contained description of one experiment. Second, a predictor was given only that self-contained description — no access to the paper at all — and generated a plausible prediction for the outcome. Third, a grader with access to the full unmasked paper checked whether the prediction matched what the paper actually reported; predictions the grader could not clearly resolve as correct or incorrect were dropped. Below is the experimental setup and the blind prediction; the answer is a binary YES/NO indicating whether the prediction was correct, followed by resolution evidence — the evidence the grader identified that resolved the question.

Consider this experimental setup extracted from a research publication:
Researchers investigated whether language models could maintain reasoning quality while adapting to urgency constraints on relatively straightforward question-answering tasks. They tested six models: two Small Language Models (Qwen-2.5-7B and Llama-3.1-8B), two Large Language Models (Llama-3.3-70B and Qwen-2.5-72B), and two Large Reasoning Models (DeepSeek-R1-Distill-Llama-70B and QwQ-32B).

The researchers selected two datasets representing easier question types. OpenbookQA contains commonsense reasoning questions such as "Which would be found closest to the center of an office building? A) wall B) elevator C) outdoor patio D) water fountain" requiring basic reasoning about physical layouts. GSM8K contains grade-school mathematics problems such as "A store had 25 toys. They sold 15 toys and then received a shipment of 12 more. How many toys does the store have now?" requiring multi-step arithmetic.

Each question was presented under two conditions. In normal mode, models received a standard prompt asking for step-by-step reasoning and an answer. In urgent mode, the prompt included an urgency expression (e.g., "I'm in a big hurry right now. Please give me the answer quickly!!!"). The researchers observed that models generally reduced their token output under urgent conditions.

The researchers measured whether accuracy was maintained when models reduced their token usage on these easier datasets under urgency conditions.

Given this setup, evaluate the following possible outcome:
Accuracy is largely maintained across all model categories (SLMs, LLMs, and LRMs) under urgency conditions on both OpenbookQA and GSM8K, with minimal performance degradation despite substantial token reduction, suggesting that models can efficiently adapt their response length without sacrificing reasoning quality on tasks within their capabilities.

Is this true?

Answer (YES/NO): YES